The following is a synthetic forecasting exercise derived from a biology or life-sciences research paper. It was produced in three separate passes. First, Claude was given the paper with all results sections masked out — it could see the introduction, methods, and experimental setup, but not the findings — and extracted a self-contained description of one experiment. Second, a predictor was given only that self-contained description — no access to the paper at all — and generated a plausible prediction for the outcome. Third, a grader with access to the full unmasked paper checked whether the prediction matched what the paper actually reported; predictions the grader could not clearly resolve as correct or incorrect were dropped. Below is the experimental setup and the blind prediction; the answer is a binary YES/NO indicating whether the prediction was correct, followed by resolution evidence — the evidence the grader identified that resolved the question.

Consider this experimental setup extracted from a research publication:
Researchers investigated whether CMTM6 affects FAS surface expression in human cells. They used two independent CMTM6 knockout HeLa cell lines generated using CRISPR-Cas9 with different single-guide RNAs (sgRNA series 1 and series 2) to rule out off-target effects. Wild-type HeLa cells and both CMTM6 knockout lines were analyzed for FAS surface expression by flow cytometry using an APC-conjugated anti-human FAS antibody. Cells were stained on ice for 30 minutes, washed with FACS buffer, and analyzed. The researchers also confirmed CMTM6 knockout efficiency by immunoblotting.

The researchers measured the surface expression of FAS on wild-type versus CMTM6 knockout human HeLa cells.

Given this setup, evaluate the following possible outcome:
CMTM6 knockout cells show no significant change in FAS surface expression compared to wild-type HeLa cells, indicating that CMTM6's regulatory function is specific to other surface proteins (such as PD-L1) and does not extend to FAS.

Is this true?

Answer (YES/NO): YES